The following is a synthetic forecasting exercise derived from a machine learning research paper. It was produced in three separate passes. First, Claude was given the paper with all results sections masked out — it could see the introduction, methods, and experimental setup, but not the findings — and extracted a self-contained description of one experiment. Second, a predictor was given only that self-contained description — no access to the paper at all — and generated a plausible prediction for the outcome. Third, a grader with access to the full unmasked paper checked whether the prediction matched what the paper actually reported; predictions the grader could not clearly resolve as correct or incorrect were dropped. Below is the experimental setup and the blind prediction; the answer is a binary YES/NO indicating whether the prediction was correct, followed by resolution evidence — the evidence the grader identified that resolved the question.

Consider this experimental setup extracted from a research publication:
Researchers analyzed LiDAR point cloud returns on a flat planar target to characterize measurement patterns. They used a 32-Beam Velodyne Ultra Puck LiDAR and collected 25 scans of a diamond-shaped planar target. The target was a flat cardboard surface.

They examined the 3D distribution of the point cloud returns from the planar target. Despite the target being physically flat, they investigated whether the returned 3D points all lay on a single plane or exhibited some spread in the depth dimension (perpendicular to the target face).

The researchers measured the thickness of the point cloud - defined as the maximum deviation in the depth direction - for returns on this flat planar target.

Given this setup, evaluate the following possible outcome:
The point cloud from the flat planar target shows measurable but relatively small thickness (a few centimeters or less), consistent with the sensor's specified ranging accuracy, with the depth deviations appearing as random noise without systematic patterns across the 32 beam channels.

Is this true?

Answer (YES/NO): NO